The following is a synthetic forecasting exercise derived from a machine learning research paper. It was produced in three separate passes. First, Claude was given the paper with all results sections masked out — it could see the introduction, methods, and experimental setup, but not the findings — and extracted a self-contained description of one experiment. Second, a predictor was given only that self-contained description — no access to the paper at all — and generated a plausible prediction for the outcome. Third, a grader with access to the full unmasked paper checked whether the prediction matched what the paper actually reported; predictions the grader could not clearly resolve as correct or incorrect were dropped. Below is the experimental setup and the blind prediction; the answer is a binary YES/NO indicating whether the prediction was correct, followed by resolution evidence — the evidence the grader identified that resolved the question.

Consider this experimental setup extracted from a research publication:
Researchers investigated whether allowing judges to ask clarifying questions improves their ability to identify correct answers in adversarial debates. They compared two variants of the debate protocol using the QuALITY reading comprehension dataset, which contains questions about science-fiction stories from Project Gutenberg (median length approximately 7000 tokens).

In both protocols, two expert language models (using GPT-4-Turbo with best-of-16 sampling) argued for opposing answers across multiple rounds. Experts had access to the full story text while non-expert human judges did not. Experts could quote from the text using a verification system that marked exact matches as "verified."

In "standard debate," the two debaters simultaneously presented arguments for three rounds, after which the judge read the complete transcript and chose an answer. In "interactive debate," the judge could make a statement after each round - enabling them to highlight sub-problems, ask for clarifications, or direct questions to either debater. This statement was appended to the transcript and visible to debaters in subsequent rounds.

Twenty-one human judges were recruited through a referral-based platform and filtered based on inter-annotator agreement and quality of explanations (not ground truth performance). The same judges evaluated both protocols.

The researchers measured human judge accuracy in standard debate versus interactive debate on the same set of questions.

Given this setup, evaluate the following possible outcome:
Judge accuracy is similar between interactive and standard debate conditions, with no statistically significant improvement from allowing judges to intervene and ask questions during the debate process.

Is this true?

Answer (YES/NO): YES